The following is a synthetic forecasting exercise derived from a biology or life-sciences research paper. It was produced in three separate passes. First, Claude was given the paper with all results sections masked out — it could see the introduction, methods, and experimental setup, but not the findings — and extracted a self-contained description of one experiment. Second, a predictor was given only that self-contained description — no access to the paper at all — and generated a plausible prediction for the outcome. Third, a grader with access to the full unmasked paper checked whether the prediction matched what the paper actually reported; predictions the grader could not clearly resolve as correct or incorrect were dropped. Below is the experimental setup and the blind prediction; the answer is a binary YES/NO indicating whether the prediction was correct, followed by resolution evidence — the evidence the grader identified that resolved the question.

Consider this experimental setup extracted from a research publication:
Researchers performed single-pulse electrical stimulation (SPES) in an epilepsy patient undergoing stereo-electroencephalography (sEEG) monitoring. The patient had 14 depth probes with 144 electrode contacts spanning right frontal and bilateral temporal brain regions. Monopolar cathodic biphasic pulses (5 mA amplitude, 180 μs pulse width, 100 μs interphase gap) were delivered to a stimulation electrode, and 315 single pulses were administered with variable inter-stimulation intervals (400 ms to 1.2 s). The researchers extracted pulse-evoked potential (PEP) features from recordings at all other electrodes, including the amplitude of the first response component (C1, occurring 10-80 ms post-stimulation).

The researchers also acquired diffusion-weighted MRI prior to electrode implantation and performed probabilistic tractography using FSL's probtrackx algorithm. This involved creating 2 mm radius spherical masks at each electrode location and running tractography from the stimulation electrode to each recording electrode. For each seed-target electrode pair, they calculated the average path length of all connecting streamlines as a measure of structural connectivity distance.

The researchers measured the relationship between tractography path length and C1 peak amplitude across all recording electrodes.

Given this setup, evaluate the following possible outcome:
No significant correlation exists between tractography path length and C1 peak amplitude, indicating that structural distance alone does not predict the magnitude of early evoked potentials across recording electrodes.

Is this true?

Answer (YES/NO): NO